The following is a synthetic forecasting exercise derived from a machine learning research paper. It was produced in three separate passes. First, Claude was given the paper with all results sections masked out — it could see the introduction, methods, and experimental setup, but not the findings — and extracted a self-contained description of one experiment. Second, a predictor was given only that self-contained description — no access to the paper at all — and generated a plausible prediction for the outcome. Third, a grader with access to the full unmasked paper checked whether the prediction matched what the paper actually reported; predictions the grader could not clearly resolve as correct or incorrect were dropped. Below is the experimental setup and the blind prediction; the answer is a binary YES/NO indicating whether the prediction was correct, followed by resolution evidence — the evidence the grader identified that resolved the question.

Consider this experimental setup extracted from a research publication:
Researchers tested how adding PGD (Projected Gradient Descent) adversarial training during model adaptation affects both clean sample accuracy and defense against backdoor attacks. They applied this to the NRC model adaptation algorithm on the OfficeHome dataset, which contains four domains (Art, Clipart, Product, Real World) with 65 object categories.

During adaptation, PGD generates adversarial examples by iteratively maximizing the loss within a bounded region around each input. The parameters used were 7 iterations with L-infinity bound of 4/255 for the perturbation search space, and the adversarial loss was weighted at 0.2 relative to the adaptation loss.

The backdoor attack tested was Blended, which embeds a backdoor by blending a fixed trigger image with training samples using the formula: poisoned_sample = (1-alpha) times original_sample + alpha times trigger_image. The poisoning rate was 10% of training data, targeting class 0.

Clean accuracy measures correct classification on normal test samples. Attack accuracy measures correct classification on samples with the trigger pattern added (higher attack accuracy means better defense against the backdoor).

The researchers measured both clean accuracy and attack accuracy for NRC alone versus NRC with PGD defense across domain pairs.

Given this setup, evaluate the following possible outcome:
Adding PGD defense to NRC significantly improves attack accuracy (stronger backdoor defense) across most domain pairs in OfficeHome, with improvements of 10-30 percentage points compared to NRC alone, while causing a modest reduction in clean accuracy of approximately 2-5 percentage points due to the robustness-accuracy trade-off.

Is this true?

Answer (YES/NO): NO